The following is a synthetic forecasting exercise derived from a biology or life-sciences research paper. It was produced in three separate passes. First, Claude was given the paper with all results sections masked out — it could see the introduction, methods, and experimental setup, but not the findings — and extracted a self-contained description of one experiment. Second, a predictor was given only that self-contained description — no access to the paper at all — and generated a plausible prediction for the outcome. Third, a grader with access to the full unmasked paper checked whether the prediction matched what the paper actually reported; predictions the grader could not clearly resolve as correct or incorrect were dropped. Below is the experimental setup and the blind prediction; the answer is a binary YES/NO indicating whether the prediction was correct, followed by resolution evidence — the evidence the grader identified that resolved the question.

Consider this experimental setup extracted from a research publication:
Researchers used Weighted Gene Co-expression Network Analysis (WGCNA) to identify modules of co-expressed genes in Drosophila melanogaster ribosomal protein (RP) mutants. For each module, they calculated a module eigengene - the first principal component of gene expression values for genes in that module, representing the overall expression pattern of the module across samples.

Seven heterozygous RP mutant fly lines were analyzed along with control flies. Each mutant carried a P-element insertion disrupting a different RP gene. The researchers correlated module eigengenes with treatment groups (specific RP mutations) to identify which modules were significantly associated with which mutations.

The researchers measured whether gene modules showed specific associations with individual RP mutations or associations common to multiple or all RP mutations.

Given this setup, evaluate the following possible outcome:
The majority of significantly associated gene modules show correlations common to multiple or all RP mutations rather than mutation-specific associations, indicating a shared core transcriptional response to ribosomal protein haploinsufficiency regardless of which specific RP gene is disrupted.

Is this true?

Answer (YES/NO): YES